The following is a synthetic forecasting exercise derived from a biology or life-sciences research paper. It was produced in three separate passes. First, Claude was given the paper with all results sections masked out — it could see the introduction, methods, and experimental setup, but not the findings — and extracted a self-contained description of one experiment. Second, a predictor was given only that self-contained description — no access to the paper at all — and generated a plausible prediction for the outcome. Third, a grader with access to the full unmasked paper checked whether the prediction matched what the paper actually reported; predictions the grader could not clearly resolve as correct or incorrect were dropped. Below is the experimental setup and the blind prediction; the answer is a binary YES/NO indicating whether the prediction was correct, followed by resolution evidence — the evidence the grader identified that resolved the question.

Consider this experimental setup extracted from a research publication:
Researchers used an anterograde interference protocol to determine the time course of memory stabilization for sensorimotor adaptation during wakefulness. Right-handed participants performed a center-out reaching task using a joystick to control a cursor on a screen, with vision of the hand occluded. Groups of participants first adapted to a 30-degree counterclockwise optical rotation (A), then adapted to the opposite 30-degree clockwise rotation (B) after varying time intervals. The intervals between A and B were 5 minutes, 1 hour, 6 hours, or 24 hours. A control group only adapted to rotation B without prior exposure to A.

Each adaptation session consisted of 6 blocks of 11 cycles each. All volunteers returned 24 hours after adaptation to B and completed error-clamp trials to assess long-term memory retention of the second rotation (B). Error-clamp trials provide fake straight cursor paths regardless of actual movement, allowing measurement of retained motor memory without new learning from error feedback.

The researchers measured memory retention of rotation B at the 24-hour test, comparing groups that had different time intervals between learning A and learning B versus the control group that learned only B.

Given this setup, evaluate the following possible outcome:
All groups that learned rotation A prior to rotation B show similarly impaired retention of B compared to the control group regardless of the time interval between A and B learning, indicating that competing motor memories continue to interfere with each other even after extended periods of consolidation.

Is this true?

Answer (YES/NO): NO